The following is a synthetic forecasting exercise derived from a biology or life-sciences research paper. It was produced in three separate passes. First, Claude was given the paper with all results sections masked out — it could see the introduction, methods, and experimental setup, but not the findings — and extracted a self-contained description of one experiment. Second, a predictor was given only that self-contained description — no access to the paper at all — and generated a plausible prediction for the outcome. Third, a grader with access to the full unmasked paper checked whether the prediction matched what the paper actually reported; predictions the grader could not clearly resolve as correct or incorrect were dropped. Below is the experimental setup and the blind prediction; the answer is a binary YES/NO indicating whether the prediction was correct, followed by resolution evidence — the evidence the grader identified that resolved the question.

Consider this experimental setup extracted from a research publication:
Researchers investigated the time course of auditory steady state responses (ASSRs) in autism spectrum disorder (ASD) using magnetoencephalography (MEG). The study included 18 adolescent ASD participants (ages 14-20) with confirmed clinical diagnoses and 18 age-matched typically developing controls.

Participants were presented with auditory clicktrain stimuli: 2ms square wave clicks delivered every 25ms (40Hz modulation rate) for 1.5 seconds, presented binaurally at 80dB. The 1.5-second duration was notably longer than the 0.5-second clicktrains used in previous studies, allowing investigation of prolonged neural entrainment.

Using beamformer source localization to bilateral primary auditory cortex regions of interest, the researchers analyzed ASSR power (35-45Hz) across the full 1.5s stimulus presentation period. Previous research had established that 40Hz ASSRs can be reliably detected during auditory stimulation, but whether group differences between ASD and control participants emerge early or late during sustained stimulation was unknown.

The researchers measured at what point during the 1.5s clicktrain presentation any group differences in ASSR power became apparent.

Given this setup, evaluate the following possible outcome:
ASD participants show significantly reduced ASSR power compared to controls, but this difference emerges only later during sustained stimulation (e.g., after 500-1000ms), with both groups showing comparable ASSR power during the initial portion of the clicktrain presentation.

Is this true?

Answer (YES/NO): YES